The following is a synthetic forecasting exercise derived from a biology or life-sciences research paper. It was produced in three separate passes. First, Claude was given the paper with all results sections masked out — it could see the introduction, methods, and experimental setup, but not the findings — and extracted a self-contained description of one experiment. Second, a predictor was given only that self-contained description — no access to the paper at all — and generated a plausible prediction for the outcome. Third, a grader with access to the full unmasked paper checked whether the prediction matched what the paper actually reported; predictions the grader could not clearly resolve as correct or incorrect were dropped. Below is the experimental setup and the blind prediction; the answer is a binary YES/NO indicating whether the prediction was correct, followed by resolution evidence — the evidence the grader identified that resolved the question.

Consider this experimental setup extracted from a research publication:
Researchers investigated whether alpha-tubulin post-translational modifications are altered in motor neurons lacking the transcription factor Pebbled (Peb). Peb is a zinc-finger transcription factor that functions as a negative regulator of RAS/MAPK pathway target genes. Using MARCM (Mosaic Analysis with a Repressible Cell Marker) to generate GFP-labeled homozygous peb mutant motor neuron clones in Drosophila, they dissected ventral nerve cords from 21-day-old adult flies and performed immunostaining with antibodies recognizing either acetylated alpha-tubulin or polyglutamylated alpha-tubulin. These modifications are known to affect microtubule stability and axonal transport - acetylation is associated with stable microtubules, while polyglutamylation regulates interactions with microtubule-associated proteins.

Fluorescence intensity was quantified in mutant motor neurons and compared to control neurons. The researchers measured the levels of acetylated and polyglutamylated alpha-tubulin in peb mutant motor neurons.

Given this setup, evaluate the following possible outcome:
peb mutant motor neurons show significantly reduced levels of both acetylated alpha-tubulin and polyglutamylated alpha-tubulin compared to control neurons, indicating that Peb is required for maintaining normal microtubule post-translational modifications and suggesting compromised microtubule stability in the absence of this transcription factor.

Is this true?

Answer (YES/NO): NO